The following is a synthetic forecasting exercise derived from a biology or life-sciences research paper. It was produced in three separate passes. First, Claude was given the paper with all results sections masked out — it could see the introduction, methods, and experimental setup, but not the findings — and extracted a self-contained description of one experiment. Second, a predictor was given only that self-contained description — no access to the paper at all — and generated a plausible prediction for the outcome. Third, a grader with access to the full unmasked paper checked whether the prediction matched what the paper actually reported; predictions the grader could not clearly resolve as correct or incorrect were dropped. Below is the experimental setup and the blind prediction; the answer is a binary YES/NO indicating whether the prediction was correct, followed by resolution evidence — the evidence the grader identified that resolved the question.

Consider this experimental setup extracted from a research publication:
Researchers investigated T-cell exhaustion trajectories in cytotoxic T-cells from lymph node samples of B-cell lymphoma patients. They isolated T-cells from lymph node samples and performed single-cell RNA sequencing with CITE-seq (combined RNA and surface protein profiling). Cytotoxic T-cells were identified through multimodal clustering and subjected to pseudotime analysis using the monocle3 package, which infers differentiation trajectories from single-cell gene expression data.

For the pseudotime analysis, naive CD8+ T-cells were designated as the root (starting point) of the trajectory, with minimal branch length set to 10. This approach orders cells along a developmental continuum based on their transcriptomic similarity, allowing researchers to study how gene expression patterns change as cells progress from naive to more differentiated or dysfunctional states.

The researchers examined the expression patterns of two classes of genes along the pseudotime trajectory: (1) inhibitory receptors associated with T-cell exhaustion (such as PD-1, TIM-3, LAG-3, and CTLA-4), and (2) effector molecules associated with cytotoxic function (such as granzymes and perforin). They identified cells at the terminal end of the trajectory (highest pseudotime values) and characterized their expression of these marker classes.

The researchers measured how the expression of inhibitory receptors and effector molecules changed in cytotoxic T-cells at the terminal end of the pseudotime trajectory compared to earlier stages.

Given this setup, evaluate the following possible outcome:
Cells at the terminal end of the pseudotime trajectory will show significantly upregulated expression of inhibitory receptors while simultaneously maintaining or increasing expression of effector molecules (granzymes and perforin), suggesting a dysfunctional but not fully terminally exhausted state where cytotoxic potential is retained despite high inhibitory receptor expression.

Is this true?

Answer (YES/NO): NO